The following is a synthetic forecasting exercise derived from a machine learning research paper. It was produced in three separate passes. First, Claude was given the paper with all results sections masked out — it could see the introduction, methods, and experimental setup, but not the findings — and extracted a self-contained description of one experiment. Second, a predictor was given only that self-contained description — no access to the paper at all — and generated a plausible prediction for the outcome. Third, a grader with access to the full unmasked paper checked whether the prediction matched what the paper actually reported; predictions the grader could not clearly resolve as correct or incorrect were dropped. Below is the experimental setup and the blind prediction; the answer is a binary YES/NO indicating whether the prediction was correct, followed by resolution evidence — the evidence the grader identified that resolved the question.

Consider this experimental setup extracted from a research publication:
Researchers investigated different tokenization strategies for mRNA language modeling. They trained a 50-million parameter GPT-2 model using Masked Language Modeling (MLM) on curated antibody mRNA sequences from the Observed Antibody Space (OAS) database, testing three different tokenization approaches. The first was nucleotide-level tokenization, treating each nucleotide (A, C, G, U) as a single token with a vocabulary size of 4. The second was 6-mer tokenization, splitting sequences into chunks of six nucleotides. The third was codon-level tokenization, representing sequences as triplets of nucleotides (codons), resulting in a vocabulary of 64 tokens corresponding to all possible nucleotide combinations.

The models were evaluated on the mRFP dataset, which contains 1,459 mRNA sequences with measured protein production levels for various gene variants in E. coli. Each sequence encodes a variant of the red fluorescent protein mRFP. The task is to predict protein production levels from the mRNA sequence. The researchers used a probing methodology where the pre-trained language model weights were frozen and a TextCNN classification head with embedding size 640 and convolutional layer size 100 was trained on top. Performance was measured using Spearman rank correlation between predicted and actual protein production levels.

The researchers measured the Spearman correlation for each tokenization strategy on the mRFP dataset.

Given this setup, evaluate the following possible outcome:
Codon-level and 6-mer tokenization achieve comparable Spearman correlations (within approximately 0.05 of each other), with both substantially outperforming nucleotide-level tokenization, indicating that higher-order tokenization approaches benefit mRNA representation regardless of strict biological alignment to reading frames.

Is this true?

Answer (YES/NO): NO